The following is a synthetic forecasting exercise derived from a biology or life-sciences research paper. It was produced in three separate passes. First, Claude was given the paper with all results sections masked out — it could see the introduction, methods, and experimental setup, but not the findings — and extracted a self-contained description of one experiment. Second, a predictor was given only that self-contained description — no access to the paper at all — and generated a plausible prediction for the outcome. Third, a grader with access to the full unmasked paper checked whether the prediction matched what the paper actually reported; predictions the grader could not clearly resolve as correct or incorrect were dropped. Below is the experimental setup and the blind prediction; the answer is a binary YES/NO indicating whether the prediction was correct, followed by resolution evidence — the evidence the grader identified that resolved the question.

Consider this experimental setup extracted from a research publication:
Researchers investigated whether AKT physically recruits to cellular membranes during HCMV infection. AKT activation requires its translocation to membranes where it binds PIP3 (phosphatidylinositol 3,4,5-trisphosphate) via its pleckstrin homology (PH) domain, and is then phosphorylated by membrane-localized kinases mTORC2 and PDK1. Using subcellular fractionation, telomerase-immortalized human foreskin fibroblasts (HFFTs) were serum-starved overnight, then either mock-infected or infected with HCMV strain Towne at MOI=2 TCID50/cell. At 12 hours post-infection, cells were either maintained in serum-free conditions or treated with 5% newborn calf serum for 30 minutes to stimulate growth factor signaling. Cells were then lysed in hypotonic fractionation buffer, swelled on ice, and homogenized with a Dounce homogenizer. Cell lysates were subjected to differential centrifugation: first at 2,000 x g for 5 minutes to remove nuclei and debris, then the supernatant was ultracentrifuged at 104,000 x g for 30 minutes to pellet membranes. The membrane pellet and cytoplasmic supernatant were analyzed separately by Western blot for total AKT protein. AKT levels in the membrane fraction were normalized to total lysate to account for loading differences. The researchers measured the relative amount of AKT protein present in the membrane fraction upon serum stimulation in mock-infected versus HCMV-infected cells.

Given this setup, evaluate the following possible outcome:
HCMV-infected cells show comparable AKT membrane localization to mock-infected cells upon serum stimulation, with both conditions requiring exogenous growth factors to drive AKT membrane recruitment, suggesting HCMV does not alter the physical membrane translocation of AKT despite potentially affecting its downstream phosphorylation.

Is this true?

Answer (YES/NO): NO